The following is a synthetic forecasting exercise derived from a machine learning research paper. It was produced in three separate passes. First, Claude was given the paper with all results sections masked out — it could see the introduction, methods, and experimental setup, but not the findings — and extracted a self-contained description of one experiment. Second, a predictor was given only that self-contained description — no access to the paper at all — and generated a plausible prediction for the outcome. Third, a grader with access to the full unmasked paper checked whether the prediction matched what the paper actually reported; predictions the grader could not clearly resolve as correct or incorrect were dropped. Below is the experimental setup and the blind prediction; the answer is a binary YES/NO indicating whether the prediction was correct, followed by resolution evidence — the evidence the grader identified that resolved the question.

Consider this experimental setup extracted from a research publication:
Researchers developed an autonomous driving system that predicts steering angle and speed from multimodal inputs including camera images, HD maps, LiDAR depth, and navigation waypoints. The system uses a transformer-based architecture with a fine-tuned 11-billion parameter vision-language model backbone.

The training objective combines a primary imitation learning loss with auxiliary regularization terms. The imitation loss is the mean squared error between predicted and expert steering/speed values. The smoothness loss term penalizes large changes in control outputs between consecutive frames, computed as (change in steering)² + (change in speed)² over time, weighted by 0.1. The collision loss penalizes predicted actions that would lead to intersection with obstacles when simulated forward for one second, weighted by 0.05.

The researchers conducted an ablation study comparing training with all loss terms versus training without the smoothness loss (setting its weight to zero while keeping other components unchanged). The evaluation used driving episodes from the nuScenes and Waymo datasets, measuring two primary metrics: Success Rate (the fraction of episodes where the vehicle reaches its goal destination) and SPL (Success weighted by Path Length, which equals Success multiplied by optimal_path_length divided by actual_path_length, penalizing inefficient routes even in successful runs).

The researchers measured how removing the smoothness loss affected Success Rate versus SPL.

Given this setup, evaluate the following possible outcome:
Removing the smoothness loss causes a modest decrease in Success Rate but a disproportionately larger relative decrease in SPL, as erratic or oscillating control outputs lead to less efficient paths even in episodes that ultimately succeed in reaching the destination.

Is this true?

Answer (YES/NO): YES